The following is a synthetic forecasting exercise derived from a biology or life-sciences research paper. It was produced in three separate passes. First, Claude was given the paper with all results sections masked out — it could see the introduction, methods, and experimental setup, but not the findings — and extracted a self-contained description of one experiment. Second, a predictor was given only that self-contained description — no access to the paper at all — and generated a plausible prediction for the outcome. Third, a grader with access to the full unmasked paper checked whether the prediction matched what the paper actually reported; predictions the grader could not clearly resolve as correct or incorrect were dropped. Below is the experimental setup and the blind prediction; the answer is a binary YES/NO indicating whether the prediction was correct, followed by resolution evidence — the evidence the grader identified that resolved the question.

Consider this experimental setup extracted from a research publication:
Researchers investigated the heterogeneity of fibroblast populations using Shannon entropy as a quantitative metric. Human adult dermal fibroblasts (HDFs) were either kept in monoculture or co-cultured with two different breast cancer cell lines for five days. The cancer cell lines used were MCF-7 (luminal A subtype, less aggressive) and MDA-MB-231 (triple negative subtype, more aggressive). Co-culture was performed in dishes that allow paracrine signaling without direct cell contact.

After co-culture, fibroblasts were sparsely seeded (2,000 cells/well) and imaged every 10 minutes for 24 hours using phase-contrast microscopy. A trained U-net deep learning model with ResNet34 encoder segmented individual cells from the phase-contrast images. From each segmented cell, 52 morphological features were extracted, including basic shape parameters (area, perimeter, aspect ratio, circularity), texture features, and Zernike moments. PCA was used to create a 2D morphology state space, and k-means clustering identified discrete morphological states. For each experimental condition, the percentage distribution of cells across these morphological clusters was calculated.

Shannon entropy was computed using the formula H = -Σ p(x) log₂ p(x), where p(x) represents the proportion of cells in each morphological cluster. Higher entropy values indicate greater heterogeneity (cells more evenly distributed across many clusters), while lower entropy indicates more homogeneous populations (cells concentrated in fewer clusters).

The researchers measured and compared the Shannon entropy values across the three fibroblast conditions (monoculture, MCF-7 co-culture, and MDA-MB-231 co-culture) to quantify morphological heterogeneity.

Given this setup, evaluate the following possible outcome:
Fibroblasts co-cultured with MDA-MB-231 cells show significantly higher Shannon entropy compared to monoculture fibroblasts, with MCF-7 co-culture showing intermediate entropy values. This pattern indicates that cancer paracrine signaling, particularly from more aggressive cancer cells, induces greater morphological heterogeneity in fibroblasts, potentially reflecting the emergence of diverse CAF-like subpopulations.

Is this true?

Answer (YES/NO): NO